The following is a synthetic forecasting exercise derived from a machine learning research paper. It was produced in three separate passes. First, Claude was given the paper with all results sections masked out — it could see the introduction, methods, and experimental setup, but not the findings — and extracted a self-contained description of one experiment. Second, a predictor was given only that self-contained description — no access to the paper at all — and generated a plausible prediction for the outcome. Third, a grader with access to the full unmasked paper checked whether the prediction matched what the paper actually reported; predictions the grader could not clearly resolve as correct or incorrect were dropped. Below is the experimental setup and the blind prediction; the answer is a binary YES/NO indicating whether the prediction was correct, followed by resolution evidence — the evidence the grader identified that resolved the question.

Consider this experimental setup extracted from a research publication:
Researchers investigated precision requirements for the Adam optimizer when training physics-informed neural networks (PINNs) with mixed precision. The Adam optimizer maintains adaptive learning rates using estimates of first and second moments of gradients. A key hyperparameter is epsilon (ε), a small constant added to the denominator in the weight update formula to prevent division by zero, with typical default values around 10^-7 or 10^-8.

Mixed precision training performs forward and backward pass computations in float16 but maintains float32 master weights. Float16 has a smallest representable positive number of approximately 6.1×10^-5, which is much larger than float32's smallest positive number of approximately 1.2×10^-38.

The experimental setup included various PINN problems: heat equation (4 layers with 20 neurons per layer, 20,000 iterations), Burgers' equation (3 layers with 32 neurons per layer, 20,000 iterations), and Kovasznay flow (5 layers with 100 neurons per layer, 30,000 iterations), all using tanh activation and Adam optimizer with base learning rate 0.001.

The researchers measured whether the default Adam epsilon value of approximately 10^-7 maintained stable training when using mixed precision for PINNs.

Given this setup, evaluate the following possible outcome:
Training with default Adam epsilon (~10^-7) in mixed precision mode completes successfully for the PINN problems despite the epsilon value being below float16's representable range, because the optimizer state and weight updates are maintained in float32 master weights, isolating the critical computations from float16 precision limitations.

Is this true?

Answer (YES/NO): NO